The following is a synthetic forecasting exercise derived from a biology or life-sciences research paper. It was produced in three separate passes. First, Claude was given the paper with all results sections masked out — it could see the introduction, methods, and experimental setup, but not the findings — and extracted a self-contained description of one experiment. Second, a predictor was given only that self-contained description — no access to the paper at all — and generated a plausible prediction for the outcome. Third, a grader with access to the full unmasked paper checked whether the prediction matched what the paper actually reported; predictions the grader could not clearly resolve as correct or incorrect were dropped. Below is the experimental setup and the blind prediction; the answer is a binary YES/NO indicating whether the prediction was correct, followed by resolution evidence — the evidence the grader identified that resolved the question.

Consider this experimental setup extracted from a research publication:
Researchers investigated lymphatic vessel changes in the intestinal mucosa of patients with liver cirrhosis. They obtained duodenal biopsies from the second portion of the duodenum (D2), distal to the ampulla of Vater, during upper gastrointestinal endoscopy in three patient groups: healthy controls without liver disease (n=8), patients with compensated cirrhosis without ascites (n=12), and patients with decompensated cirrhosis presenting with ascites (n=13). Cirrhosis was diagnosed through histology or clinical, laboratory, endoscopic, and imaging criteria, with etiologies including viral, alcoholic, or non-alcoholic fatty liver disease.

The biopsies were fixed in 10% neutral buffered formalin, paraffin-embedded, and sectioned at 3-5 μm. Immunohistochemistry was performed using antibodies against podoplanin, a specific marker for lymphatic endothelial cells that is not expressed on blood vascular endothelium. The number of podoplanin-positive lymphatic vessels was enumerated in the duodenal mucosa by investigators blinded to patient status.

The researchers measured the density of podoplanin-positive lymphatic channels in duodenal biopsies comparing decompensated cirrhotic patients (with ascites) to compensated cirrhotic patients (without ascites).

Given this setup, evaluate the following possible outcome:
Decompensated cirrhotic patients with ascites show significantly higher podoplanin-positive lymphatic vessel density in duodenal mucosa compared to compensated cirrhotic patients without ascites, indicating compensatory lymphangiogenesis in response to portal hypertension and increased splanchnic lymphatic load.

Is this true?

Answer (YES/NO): YES